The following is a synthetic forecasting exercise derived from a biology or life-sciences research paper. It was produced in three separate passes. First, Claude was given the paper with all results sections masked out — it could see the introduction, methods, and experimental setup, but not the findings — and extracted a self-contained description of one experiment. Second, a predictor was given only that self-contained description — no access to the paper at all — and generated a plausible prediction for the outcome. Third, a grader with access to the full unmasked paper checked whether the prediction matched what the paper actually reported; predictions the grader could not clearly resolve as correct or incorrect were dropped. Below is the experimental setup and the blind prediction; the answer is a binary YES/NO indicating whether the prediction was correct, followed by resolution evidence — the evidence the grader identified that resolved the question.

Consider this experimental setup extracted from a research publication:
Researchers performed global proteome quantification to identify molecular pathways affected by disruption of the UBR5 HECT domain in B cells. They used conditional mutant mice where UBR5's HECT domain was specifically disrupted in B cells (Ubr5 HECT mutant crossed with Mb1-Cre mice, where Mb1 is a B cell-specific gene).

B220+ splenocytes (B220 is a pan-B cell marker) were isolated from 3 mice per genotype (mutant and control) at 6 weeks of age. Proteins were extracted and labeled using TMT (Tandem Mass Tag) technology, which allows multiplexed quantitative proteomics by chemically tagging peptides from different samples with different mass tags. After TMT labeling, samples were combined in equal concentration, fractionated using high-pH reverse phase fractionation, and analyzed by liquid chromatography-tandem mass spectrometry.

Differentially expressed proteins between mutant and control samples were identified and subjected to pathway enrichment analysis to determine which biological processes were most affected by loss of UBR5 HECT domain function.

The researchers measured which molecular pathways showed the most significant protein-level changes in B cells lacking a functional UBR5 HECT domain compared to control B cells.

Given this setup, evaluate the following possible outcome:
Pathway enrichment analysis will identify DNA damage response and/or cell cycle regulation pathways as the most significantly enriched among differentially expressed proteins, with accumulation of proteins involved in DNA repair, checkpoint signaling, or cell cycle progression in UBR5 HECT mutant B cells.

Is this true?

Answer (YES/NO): NO